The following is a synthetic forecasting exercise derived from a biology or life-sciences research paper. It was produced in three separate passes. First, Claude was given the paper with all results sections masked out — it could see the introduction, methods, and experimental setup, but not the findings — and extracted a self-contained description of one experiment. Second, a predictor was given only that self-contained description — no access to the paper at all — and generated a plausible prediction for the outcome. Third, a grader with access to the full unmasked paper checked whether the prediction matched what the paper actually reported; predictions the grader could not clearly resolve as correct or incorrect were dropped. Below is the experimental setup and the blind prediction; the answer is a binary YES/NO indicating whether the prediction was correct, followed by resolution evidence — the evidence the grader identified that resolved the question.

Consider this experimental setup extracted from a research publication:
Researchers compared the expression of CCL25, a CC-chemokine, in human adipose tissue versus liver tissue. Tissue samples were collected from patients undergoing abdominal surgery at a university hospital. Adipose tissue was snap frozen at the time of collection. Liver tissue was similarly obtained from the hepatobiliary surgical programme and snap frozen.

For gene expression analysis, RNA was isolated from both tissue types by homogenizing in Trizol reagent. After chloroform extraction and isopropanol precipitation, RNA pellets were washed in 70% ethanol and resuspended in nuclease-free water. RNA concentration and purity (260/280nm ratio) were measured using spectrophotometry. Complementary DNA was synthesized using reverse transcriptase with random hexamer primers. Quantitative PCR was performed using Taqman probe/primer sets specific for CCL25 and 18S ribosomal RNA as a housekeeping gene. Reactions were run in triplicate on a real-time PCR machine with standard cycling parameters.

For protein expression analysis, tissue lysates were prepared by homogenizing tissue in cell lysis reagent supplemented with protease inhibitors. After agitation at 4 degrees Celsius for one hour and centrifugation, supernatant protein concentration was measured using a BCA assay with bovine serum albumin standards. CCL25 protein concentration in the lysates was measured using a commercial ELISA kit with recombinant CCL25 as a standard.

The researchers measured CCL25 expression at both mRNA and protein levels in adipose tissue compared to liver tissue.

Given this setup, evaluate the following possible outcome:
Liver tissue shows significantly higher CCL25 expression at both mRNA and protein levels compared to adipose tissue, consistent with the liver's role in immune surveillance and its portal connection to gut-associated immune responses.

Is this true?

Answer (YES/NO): NO